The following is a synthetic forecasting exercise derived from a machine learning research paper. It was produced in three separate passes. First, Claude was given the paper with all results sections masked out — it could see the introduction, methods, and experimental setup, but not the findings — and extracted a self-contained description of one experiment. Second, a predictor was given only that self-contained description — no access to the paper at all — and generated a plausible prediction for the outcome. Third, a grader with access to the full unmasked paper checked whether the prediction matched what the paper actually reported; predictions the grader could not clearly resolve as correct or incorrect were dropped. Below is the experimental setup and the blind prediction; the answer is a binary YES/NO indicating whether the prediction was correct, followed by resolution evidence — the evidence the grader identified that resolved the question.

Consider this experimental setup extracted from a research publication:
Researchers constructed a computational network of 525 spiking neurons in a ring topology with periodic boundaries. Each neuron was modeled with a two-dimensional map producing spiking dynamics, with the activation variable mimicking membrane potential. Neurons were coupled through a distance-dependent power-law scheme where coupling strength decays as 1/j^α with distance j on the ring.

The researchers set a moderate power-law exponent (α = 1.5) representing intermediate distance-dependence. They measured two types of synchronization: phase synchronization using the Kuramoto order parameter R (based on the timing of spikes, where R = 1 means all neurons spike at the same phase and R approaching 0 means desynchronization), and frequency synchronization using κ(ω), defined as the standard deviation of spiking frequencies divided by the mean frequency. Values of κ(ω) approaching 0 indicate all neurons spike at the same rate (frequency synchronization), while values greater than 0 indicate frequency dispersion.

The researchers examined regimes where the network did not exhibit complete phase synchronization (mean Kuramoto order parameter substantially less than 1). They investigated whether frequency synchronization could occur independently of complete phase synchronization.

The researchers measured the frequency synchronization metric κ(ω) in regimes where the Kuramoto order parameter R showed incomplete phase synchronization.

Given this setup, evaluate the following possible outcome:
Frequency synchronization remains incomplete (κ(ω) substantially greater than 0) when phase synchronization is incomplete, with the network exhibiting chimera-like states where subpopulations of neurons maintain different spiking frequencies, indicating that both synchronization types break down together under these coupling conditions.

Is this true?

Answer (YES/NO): NO